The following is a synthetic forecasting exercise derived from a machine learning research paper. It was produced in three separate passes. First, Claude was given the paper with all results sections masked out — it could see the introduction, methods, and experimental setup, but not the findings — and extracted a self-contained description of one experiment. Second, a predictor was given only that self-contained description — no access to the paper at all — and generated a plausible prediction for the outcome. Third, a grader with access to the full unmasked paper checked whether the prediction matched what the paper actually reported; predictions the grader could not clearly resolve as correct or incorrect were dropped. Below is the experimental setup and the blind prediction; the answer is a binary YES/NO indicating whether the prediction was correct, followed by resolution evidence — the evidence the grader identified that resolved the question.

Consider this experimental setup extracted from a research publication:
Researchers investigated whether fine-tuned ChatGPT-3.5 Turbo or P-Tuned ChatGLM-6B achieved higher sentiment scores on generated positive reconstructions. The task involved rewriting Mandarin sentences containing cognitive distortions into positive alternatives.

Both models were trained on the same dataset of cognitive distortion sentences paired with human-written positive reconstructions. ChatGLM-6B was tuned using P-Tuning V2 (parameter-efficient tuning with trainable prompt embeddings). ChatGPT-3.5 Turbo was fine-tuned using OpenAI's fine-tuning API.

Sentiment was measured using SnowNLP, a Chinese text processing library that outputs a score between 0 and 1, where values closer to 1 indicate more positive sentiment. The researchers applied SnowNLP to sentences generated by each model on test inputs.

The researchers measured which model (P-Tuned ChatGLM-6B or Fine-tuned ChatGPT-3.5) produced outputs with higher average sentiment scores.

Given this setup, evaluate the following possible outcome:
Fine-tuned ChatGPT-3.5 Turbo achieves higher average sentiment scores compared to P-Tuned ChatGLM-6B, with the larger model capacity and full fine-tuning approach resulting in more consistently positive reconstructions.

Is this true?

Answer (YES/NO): YES